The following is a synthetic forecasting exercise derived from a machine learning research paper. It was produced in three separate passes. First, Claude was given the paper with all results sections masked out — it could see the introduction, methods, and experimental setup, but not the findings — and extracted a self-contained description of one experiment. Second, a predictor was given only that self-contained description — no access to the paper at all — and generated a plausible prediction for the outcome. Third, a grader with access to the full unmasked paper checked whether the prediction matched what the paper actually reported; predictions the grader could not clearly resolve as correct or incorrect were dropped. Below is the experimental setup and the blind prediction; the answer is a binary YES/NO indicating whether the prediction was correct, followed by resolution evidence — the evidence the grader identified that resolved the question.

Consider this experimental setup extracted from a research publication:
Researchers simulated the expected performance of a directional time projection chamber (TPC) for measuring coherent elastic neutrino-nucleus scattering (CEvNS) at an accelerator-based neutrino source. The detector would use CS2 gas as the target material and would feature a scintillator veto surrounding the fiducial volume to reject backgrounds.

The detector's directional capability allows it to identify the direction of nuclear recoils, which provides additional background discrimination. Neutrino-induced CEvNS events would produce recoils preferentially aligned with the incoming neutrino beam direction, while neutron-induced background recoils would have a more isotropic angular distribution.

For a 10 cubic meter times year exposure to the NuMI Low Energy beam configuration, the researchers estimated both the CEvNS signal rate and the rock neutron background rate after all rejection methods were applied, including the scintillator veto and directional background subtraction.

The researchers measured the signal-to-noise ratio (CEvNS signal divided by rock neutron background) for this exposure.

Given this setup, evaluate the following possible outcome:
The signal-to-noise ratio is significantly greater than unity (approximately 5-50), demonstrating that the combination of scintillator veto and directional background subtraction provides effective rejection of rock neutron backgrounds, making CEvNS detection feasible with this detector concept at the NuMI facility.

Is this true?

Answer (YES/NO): NO